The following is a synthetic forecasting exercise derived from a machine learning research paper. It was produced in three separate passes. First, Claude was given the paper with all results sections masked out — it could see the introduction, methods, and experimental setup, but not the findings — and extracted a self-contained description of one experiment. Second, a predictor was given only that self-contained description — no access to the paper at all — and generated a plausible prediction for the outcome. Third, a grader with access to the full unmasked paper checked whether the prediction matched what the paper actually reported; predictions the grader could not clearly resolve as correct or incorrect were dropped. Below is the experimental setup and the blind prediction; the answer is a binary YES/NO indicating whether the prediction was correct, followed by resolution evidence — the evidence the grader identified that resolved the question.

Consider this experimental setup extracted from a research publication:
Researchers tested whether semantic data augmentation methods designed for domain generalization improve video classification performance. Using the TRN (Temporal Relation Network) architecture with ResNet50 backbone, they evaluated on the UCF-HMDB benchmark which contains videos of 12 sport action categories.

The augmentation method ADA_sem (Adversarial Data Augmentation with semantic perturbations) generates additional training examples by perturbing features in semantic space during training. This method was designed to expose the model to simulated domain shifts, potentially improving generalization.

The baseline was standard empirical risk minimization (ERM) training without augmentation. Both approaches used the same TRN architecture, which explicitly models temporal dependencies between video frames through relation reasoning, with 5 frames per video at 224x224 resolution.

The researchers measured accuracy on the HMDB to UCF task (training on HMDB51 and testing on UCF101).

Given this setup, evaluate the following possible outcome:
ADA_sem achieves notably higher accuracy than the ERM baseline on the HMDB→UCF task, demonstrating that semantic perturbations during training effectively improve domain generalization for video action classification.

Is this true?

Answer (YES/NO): NO